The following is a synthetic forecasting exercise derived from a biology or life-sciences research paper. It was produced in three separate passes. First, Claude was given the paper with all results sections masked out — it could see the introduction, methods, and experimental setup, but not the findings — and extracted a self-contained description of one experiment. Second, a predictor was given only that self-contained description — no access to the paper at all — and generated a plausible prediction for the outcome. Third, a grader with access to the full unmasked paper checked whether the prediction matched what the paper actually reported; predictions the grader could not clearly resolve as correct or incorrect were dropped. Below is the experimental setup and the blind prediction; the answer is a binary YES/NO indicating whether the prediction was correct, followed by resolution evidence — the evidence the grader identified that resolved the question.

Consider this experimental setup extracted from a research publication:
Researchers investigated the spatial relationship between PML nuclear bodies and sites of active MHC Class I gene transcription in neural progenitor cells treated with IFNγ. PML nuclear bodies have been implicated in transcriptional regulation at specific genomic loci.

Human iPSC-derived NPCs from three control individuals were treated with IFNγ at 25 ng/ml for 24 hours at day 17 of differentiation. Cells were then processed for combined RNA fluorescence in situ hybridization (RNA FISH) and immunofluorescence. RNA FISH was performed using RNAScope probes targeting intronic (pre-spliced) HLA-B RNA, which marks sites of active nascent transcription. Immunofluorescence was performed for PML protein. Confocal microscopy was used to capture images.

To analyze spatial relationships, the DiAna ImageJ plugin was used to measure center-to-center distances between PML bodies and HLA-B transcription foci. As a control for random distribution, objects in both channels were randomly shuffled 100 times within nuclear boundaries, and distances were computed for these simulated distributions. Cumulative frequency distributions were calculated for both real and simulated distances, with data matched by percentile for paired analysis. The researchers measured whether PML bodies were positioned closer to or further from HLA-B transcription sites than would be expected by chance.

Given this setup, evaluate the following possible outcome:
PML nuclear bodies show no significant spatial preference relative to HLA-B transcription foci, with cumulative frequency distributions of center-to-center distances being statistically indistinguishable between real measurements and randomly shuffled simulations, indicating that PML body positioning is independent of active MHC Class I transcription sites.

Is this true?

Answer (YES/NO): NO